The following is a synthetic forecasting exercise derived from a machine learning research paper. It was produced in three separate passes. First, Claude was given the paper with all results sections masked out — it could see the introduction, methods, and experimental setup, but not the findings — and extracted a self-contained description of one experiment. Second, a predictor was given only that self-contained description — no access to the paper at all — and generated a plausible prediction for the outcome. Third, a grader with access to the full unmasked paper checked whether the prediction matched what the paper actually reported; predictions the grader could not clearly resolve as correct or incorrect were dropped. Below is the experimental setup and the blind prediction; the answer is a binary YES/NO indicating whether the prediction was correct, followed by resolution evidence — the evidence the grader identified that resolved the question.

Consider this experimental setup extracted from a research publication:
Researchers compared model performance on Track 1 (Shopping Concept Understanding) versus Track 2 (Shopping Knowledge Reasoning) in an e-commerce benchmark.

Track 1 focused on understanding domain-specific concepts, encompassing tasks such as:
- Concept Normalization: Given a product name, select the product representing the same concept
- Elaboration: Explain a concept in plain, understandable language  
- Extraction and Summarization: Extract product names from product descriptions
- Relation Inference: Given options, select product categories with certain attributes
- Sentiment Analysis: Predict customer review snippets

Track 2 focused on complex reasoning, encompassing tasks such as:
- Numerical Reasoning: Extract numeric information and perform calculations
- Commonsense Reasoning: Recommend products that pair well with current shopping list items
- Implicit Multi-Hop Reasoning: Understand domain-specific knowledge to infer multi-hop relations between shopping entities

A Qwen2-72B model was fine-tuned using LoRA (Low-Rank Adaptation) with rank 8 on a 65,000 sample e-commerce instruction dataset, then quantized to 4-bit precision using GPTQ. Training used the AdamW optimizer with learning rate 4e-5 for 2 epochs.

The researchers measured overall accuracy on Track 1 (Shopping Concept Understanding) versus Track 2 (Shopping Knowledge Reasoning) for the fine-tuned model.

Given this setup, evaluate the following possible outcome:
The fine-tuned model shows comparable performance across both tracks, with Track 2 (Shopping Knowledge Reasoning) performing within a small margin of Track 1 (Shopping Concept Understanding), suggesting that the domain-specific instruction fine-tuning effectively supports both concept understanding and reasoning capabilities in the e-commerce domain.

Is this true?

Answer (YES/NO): NO